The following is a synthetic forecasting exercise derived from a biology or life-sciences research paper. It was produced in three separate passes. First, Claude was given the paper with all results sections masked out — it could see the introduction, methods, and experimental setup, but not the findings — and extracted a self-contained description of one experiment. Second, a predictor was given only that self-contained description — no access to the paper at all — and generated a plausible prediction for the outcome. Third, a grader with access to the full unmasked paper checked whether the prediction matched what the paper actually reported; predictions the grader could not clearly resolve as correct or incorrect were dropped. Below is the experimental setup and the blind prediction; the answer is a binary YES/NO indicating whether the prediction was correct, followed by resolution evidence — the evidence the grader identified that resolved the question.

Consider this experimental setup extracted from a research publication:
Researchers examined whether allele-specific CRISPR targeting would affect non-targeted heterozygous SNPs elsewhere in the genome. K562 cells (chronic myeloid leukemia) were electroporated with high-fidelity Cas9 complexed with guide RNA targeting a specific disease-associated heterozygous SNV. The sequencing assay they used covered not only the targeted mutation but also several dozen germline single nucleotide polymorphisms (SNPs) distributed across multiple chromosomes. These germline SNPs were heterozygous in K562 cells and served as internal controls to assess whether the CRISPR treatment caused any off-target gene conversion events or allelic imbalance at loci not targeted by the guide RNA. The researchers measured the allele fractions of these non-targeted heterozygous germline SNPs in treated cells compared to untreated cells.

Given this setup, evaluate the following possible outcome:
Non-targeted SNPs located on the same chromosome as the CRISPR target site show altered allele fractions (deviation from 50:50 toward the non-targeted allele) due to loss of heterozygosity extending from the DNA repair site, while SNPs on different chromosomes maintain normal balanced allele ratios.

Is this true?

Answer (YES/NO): NO